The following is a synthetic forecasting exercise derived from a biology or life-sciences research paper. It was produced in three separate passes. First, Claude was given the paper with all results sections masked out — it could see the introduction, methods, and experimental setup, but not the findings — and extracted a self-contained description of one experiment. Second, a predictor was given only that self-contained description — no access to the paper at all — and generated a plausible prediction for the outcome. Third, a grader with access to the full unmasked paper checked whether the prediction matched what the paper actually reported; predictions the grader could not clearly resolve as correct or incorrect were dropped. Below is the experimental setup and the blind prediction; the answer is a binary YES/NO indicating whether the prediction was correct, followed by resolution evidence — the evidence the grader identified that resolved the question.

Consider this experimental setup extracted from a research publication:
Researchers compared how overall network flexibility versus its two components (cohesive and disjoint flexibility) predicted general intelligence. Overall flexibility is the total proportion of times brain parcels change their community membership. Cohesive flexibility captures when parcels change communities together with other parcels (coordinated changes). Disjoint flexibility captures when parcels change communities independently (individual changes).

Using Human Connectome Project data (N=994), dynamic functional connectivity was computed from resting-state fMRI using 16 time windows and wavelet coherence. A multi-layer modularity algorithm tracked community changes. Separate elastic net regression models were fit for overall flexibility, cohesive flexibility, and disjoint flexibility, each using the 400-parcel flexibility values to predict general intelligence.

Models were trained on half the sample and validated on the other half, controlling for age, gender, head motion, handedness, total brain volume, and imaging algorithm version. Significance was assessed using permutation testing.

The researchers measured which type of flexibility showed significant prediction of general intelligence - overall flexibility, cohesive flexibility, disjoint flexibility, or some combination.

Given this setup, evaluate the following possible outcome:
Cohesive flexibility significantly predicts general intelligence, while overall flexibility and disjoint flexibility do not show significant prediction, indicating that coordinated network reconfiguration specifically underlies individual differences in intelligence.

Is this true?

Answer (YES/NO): YES